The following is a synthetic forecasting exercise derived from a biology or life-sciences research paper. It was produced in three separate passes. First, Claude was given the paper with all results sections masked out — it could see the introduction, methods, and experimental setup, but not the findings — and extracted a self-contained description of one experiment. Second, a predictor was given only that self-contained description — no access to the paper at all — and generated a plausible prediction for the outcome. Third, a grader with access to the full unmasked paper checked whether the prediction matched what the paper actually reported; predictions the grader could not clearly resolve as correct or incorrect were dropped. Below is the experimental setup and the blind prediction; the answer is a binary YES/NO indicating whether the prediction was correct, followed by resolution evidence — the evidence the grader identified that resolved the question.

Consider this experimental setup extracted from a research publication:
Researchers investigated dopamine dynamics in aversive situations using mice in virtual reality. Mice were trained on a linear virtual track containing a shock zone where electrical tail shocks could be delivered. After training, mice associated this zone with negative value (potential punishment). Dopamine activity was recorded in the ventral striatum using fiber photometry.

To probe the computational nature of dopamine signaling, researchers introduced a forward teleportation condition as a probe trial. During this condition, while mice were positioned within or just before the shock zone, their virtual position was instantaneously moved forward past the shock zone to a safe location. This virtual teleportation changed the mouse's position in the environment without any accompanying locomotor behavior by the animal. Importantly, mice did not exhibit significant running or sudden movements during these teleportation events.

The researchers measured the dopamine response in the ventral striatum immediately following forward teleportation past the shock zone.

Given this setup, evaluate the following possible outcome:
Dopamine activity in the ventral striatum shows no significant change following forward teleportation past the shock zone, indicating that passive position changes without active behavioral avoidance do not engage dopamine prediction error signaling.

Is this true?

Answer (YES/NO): NO